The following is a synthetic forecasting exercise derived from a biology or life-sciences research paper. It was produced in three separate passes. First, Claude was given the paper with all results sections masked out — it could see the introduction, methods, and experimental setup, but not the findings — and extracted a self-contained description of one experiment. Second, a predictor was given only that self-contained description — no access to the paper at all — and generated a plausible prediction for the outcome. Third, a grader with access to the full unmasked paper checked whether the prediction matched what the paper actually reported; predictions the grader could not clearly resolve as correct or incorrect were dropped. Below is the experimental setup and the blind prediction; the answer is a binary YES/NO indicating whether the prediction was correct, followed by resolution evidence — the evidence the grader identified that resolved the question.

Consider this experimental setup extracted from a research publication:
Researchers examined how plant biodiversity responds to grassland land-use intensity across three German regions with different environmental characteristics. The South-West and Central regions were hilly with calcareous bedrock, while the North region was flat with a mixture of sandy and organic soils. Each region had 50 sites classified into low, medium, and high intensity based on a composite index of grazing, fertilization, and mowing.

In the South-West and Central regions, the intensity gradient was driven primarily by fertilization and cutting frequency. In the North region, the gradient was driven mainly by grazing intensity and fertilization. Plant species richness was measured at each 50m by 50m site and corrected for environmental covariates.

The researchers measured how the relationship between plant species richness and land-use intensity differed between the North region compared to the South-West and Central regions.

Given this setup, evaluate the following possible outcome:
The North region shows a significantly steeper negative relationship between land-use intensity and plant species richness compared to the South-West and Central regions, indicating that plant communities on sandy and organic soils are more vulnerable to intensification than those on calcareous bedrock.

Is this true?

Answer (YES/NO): NO